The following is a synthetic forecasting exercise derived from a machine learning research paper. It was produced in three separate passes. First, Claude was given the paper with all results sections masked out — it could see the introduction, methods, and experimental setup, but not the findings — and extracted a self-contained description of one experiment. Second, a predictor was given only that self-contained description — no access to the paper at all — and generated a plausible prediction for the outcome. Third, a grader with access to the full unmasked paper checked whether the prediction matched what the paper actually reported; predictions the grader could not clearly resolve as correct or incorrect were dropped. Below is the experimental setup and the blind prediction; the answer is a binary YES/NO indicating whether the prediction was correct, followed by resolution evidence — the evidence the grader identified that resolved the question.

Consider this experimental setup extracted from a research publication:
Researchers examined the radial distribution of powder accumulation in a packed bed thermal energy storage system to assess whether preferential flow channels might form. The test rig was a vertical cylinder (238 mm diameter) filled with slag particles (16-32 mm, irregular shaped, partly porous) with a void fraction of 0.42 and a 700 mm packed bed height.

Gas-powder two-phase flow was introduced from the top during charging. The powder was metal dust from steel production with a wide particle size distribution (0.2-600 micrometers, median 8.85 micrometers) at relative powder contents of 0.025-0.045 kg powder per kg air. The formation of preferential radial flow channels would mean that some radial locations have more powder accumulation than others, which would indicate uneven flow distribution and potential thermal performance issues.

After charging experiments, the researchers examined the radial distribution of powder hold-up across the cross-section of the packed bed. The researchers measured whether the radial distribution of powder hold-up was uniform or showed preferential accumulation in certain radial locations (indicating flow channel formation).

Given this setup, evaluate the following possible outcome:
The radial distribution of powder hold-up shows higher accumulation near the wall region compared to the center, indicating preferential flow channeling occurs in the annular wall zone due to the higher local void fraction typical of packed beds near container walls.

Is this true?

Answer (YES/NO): NO